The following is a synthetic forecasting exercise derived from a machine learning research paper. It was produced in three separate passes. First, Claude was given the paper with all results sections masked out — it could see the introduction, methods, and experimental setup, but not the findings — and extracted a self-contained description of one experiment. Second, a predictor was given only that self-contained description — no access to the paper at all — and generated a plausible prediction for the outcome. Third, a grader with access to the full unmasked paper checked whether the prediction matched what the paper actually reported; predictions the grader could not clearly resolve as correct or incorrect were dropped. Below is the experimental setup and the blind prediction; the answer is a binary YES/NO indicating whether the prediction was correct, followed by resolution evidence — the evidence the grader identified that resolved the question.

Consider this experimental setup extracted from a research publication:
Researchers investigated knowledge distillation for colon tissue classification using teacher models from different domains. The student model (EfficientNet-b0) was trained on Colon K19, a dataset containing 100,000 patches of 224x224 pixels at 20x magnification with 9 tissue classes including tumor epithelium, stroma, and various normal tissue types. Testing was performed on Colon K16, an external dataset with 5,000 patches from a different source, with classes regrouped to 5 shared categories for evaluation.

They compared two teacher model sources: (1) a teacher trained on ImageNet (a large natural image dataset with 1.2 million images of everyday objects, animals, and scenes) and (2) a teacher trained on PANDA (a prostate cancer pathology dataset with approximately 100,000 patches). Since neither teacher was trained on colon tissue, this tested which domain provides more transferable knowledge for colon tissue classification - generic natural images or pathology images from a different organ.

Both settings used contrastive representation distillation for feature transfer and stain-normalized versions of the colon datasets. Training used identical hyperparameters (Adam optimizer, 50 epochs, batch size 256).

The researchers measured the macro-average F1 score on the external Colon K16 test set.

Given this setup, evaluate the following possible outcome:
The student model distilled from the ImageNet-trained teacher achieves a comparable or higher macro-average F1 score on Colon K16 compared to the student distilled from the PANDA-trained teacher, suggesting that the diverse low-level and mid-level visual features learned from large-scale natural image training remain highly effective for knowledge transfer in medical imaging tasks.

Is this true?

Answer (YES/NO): YES